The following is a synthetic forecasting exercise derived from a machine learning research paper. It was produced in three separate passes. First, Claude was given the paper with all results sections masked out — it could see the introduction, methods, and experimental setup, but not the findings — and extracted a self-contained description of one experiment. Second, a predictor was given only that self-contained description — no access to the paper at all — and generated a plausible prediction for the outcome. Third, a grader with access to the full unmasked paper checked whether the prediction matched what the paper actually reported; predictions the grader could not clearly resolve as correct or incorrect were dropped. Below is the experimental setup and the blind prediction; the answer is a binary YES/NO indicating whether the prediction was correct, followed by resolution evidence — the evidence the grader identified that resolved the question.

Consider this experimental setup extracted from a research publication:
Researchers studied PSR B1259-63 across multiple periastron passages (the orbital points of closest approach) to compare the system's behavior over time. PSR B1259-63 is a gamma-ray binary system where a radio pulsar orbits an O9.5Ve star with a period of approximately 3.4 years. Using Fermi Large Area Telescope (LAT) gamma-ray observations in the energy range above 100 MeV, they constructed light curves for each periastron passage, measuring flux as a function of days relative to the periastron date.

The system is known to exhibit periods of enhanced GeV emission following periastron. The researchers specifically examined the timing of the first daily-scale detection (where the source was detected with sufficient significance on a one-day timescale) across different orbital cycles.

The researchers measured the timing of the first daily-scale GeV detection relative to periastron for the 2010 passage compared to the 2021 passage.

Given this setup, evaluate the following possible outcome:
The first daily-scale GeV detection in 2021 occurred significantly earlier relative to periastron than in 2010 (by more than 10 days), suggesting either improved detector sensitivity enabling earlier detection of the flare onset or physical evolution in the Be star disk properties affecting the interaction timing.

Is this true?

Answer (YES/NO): NO